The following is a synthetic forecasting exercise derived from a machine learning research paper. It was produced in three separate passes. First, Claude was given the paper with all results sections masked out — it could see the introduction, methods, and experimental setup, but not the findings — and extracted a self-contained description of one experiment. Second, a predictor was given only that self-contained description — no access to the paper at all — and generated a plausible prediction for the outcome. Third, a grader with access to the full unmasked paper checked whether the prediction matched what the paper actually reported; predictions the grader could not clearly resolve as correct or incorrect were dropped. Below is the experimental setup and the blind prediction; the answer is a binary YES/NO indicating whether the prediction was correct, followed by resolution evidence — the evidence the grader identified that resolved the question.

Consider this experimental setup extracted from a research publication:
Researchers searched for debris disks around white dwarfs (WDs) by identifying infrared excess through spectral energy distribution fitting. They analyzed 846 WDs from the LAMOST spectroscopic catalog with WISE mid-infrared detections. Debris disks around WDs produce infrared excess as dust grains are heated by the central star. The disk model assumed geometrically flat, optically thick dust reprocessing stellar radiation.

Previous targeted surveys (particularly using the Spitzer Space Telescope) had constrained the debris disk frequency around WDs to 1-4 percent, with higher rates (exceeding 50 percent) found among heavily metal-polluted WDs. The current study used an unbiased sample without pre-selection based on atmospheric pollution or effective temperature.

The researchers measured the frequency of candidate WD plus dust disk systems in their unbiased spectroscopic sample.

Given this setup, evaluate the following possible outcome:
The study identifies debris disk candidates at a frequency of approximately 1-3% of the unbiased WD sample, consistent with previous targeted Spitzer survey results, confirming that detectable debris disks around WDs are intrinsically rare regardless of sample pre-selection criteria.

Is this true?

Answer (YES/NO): YES